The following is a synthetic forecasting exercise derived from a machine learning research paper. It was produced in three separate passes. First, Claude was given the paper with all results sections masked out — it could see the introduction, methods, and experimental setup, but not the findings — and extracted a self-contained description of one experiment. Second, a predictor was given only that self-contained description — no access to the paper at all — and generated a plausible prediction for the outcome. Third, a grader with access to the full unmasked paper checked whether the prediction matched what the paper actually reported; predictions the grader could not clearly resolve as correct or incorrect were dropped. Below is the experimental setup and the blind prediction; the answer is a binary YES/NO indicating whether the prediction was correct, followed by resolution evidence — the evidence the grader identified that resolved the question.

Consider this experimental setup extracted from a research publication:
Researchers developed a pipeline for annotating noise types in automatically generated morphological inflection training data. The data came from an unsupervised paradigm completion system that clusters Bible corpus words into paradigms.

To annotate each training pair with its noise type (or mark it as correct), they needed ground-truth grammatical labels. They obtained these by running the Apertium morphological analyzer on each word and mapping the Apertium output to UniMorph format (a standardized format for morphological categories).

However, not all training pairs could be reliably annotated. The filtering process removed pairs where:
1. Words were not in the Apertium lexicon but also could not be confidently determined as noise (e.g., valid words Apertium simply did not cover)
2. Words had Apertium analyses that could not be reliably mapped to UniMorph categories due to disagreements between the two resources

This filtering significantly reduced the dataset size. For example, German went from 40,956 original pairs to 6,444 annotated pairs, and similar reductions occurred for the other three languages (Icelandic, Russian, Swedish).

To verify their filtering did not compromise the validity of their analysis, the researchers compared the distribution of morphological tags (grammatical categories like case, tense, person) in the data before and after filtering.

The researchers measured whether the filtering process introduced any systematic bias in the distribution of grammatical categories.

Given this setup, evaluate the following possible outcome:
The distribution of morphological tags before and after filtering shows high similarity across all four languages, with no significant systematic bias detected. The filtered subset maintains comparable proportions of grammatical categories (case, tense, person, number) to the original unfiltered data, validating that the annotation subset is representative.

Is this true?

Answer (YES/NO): YES